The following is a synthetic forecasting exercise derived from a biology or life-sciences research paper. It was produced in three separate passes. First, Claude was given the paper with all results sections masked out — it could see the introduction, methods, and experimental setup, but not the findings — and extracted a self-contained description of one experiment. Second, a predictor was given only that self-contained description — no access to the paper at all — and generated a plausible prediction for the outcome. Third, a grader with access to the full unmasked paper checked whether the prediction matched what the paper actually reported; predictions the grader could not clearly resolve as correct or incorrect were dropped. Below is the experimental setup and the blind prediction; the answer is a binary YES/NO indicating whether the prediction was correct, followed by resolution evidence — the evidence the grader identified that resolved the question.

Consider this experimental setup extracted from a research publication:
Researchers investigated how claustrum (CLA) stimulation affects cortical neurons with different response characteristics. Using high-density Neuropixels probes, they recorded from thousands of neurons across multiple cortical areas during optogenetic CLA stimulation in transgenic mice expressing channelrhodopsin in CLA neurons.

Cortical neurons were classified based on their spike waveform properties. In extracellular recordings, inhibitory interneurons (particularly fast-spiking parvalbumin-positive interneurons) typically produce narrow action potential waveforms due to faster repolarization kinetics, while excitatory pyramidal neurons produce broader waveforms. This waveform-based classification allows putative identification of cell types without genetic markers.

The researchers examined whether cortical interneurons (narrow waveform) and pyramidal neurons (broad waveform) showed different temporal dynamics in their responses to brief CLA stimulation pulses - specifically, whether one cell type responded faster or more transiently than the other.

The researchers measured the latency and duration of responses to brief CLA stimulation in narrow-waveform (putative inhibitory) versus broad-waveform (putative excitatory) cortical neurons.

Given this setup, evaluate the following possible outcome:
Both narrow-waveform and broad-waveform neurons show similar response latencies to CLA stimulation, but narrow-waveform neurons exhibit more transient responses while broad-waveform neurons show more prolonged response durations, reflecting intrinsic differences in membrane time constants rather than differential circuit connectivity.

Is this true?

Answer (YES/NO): NO